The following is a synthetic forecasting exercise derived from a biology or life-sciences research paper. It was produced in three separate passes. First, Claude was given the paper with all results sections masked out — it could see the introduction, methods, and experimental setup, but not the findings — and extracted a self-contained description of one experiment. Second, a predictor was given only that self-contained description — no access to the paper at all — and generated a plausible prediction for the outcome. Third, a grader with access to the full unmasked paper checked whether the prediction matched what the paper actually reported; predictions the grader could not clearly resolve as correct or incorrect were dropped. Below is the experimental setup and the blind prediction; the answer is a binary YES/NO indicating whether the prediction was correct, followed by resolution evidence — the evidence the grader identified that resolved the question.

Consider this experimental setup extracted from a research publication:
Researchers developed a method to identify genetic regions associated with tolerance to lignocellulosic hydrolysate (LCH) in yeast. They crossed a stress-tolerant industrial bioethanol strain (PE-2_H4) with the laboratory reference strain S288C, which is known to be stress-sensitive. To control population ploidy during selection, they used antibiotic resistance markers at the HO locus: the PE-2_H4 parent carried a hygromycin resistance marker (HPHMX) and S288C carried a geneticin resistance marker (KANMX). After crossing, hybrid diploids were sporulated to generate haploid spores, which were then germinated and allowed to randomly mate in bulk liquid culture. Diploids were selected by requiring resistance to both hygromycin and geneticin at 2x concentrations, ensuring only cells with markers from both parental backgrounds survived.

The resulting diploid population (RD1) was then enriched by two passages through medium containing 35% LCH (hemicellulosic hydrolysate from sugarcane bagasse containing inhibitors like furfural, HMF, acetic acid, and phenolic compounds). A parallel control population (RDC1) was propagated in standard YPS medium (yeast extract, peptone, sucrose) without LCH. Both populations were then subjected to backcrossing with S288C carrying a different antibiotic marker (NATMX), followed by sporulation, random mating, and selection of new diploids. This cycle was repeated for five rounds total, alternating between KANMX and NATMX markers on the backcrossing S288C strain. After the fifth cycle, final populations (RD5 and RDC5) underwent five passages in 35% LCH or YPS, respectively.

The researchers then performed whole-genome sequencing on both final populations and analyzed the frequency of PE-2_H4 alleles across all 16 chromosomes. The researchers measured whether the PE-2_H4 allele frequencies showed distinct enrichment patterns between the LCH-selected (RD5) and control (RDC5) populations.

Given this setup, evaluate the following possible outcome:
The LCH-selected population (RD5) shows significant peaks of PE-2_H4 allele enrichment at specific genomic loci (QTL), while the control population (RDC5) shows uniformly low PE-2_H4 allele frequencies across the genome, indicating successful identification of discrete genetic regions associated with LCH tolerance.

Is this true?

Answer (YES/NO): NO